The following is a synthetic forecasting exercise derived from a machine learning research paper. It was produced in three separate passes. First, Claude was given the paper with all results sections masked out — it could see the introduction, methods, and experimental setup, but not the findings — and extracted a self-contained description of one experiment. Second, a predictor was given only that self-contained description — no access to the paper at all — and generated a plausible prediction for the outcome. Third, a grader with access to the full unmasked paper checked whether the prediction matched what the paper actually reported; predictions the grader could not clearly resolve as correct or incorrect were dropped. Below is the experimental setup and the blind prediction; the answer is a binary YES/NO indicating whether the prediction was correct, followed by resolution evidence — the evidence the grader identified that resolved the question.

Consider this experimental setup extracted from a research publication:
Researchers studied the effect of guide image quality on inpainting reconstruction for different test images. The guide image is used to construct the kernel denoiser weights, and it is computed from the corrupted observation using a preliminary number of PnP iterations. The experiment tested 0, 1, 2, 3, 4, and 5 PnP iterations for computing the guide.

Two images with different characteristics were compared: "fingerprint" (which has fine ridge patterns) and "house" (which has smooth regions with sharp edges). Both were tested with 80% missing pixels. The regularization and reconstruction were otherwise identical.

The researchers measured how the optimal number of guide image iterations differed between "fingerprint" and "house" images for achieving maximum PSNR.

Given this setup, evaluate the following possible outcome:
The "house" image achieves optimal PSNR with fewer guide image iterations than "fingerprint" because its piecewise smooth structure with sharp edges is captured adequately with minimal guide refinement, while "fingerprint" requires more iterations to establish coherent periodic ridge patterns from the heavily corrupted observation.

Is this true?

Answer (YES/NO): NO